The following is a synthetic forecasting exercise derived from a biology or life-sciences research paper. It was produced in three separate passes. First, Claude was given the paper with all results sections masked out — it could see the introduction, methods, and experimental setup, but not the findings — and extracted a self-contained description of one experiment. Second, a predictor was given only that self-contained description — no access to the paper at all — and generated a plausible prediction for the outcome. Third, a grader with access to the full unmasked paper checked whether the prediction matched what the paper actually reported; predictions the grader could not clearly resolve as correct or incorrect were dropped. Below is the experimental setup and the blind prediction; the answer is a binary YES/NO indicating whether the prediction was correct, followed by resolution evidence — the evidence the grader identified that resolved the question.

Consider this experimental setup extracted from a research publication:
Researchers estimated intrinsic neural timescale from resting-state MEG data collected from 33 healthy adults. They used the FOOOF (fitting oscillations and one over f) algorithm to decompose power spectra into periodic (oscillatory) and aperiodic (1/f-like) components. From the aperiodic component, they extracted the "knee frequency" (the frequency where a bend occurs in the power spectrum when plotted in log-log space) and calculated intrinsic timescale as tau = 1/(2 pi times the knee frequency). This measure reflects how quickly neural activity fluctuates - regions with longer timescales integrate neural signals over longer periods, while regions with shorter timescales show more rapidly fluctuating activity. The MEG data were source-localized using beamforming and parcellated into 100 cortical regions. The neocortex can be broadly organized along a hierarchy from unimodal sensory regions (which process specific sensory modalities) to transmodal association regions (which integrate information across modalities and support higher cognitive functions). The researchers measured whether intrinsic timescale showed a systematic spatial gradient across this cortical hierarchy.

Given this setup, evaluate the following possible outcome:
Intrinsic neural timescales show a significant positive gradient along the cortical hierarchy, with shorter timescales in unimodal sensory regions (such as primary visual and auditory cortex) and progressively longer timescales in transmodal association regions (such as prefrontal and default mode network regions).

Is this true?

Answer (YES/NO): YES